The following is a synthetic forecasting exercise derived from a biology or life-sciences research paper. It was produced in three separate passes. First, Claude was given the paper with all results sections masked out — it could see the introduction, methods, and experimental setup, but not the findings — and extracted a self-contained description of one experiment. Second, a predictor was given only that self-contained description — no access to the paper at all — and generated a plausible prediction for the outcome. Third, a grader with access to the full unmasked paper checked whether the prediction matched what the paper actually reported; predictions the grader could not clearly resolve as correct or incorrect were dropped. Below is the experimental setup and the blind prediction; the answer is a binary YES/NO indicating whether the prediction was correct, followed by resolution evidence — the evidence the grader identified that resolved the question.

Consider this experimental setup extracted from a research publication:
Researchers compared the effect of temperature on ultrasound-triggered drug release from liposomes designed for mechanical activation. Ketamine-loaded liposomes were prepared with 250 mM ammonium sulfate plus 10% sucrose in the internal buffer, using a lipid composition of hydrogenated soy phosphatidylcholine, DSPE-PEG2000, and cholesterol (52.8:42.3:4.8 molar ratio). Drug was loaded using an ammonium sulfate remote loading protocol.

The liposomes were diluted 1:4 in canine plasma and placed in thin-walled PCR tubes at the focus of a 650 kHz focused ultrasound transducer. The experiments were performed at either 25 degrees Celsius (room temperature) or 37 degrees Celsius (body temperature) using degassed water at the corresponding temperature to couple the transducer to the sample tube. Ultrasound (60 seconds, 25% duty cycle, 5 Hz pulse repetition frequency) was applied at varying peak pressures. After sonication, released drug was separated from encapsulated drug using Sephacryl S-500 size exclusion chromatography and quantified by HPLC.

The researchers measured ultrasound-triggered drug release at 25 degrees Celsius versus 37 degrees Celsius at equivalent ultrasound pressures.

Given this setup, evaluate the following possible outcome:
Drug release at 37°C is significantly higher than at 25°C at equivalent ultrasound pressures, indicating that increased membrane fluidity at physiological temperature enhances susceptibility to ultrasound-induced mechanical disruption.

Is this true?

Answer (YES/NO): NO